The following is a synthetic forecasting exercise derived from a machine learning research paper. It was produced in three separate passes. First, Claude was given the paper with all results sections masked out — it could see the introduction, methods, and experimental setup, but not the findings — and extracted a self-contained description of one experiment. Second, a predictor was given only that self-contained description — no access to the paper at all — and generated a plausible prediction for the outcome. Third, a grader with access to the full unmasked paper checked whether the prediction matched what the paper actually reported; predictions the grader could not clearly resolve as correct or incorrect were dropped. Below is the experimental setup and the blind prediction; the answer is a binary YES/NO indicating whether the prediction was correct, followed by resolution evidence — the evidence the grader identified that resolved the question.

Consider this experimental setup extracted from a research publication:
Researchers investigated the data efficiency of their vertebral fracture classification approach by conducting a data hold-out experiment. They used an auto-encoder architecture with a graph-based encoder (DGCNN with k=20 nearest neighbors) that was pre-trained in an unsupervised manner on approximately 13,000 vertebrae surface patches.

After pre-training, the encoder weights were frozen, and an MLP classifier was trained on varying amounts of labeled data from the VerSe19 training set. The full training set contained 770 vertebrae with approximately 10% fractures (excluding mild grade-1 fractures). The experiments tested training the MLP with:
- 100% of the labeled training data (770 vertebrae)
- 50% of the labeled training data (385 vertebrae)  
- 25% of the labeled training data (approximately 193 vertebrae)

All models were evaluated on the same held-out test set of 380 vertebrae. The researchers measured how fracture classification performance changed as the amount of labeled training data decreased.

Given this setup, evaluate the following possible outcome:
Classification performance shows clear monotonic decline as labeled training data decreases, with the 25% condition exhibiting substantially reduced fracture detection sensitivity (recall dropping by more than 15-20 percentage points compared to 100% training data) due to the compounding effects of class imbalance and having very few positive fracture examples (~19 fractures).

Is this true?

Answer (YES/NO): NO